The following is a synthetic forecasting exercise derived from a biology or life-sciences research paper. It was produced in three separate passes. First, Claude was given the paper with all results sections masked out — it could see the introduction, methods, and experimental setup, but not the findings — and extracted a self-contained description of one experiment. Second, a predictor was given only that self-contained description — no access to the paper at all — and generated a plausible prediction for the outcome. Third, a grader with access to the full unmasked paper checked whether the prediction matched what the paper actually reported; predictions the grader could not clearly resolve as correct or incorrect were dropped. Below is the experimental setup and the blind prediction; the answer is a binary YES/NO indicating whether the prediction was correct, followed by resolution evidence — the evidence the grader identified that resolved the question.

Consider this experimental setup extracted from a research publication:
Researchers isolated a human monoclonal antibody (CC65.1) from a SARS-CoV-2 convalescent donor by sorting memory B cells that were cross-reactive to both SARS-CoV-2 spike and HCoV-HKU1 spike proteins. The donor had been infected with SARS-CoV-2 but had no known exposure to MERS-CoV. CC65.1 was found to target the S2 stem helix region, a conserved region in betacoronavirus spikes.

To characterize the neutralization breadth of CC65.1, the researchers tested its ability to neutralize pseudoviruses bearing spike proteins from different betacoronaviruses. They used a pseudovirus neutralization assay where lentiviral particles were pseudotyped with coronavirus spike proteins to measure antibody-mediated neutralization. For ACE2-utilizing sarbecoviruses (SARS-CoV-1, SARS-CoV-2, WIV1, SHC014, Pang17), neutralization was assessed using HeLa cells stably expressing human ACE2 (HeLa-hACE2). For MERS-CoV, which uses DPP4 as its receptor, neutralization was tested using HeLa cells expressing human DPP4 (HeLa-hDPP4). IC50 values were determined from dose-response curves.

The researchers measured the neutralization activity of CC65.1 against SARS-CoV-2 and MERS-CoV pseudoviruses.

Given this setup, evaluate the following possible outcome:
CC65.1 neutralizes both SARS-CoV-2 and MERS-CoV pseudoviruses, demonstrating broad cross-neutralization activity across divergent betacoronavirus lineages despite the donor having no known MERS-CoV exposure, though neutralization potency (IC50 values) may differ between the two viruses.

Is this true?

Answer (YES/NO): NO